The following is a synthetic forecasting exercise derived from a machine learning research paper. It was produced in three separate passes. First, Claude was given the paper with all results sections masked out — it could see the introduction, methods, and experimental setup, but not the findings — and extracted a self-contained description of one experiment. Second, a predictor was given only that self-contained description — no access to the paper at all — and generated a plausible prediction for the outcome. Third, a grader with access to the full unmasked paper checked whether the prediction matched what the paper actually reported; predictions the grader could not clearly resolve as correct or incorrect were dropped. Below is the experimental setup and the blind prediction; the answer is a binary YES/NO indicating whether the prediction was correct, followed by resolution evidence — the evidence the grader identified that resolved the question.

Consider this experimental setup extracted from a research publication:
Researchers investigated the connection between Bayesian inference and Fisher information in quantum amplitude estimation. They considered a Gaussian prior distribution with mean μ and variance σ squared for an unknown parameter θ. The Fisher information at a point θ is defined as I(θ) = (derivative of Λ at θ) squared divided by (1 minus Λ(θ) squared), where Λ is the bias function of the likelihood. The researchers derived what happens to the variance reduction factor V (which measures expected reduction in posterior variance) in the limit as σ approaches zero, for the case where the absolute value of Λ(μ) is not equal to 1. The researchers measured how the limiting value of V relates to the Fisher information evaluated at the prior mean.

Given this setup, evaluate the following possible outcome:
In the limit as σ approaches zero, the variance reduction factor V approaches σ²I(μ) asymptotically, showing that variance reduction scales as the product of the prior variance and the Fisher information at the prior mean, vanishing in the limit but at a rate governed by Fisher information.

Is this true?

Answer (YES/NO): NO